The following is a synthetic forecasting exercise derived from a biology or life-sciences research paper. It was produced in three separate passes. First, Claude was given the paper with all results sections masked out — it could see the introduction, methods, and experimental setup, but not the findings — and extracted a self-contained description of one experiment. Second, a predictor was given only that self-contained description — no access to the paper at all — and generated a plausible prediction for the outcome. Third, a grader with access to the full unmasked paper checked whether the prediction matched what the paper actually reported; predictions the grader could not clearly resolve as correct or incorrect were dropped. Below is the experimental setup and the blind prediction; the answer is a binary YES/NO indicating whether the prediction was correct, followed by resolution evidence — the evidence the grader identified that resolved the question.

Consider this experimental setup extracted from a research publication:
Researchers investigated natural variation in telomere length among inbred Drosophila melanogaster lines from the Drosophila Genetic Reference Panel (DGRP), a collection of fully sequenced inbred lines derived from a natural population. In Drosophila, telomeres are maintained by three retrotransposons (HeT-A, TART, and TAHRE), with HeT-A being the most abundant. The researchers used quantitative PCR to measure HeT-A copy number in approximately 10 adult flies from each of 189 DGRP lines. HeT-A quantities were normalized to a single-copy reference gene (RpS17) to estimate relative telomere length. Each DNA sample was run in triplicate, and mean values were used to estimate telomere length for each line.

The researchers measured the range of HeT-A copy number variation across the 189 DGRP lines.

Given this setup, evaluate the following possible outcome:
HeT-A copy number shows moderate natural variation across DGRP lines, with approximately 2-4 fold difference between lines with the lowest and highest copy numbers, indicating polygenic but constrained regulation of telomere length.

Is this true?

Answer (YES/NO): NO